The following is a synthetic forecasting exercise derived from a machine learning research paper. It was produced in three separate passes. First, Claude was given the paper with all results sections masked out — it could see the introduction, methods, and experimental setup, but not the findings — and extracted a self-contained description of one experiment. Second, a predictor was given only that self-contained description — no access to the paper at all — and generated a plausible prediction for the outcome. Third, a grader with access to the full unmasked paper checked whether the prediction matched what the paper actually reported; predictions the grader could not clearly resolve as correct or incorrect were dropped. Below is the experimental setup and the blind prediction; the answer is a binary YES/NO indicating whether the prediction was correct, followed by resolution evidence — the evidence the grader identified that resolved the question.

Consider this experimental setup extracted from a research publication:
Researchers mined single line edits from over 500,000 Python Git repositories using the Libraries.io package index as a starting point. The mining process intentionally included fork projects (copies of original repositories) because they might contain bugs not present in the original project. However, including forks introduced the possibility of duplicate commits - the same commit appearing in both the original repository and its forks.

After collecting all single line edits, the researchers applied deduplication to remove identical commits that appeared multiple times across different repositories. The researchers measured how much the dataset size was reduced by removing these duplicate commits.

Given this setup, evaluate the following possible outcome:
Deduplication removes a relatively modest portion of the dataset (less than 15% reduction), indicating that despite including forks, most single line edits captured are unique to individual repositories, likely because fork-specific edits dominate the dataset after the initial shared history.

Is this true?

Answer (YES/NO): NO